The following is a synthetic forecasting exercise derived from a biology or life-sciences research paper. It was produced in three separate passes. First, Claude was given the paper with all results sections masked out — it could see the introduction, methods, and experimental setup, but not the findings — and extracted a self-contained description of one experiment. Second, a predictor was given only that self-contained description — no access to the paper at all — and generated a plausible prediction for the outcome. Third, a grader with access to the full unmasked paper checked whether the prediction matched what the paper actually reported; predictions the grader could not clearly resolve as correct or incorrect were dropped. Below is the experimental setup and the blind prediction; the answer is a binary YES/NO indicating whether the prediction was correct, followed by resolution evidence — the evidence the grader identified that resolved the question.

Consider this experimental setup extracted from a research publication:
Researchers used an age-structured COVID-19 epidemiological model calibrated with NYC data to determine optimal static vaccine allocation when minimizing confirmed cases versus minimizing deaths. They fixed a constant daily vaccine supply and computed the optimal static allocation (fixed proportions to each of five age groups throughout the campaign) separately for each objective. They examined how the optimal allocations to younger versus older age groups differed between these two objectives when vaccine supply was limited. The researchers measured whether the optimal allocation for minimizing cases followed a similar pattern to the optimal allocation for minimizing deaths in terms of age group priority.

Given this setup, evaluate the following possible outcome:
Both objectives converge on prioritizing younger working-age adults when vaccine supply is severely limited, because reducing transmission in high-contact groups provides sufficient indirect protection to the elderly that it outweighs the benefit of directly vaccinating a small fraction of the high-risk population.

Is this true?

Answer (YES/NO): NO